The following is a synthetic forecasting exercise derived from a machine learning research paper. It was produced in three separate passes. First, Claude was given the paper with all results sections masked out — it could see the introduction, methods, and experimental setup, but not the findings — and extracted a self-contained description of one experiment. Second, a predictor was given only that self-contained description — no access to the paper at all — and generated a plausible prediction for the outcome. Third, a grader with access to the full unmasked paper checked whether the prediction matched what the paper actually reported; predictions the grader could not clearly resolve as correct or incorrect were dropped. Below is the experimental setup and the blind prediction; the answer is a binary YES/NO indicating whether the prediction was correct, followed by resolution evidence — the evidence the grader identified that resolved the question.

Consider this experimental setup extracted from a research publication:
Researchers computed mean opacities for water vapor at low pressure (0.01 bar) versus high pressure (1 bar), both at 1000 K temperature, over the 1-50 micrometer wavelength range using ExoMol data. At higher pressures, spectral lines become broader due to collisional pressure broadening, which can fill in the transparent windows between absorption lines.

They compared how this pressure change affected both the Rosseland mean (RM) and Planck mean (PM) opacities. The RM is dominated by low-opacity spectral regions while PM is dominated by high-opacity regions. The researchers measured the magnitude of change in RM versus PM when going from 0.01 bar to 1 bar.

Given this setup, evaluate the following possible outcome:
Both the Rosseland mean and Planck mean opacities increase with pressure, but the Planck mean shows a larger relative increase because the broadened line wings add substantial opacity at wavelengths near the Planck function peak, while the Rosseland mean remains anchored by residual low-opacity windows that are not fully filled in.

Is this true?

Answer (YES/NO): NO